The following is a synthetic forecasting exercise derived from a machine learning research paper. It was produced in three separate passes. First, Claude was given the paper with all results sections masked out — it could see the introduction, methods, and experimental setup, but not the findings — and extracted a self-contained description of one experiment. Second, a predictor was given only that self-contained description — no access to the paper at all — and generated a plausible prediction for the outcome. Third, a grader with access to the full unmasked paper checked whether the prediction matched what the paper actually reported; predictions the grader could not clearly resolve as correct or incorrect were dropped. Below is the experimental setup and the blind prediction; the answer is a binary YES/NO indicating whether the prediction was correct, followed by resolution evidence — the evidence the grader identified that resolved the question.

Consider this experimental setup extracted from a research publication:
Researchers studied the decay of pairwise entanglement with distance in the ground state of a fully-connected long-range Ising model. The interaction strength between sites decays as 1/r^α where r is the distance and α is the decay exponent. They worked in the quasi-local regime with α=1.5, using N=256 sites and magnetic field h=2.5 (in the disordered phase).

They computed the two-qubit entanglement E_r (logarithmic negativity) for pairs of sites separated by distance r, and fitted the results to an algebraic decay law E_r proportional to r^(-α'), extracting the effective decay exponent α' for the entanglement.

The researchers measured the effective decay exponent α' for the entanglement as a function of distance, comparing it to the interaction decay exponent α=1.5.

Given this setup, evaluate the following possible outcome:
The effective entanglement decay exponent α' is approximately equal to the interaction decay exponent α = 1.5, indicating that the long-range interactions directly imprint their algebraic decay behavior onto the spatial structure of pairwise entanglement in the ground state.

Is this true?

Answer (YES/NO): NO